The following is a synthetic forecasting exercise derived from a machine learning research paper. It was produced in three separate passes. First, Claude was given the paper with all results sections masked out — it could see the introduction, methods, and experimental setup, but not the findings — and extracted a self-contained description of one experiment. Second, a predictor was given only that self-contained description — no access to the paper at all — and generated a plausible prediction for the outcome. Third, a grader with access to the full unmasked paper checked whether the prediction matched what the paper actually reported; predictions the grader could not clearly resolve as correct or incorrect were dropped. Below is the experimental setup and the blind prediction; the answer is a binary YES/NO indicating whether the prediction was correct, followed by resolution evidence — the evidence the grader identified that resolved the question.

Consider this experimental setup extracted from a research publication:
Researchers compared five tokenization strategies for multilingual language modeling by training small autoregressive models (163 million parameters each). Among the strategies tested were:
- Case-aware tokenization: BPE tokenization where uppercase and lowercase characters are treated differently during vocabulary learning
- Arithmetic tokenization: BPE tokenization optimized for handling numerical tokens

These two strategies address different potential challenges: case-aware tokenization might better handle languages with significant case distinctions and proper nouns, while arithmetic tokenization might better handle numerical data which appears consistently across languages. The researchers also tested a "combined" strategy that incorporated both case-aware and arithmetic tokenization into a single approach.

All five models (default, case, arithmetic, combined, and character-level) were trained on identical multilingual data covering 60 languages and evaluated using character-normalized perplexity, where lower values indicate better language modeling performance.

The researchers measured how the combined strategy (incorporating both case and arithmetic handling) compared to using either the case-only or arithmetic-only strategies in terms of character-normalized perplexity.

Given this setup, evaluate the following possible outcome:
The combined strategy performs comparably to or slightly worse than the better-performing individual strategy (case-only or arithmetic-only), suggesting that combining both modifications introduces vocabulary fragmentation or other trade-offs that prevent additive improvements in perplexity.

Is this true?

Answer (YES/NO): NO